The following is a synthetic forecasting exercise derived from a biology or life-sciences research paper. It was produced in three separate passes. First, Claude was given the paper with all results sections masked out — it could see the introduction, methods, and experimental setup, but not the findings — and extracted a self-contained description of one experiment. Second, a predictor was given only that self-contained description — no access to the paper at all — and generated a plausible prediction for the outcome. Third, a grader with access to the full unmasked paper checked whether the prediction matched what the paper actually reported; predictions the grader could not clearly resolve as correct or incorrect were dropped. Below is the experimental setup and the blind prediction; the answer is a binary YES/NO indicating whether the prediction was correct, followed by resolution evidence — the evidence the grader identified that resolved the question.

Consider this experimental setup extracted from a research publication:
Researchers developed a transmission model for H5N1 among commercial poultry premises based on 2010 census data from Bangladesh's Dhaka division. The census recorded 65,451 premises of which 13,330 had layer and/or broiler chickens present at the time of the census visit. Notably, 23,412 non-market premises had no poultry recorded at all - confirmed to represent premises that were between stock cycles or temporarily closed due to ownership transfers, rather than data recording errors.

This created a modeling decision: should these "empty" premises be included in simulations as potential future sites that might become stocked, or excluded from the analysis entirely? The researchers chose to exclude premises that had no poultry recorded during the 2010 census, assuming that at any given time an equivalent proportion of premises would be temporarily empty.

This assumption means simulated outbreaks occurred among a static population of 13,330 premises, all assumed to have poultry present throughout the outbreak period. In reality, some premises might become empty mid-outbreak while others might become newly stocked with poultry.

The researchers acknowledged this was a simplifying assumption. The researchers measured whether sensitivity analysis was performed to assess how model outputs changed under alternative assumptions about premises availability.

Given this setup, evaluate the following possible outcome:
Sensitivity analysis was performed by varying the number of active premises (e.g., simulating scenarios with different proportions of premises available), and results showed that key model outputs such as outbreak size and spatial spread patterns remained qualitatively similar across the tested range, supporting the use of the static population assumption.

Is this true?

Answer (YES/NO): NO